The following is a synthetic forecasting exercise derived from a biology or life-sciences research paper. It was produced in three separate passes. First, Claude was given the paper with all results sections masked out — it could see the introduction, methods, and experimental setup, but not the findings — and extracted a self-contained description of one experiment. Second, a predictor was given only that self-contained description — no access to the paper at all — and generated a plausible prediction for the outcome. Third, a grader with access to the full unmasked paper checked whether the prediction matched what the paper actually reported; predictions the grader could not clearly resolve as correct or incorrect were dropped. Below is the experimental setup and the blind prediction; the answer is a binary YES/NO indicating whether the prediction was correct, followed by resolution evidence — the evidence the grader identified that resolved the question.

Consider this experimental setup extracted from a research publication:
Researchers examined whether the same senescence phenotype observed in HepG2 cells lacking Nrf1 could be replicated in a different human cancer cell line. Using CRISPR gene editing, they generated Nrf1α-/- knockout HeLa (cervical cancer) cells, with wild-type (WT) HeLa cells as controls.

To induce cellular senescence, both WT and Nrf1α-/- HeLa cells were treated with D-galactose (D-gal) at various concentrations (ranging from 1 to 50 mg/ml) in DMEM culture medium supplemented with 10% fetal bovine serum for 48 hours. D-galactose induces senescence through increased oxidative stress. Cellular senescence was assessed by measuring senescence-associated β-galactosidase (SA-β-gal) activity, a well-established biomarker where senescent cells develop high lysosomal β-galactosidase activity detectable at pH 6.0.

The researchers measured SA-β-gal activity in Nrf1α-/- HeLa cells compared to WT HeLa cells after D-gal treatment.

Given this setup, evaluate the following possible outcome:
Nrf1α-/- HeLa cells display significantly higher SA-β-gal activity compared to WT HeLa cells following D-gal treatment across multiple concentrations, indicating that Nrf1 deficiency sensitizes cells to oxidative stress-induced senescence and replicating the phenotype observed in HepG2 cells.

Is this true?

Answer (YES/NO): YES